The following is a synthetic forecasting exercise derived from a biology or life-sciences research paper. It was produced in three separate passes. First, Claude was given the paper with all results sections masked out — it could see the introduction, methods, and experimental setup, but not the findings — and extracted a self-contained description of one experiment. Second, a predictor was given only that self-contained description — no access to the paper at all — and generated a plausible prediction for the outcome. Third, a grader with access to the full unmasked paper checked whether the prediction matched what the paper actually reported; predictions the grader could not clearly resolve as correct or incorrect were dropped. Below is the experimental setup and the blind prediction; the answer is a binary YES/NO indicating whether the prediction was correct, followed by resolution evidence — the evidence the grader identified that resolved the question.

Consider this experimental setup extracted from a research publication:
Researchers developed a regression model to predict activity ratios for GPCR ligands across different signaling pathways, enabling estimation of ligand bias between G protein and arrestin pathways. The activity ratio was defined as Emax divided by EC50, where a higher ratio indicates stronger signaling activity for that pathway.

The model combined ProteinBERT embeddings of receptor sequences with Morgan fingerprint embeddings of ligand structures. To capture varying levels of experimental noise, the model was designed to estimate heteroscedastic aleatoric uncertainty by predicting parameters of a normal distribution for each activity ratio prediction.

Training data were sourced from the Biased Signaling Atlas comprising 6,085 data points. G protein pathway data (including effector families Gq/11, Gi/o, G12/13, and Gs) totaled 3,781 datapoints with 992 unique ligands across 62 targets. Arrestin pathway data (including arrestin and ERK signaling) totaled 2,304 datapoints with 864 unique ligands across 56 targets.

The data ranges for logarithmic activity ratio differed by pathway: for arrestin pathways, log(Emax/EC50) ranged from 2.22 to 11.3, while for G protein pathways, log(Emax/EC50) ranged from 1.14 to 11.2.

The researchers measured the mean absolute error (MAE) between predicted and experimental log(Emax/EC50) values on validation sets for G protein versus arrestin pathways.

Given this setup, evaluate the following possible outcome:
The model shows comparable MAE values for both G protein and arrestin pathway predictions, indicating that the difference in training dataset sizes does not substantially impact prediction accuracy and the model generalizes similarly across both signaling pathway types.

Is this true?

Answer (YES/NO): YES